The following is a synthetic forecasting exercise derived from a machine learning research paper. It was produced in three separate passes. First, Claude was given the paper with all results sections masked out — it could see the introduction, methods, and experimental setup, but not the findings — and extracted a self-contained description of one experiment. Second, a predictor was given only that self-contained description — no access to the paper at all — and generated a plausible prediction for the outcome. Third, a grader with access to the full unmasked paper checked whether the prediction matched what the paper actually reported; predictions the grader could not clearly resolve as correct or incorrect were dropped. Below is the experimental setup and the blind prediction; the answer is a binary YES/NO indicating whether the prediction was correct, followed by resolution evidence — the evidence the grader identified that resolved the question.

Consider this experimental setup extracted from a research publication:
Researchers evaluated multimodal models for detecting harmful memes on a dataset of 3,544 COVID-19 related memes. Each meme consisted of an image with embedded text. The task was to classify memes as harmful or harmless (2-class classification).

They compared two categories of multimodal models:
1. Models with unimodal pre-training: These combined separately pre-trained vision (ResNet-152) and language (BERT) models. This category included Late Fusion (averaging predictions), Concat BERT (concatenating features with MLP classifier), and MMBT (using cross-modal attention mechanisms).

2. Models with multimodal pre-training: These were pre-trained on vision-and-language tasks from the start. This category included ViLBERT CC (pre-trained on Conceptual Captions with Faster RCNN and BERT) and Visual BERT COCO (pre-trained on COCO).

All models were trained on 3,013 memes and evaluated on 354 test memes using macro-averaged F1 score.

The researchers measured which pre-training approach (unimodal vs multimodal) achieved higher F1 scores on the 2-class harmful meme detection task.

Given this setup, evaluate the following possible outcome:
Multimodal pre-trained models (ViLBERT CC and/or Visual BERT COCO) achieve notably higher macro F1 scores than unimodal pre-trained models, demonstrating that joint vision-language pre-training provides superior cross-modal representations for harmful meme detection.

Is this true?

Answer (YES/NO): YES